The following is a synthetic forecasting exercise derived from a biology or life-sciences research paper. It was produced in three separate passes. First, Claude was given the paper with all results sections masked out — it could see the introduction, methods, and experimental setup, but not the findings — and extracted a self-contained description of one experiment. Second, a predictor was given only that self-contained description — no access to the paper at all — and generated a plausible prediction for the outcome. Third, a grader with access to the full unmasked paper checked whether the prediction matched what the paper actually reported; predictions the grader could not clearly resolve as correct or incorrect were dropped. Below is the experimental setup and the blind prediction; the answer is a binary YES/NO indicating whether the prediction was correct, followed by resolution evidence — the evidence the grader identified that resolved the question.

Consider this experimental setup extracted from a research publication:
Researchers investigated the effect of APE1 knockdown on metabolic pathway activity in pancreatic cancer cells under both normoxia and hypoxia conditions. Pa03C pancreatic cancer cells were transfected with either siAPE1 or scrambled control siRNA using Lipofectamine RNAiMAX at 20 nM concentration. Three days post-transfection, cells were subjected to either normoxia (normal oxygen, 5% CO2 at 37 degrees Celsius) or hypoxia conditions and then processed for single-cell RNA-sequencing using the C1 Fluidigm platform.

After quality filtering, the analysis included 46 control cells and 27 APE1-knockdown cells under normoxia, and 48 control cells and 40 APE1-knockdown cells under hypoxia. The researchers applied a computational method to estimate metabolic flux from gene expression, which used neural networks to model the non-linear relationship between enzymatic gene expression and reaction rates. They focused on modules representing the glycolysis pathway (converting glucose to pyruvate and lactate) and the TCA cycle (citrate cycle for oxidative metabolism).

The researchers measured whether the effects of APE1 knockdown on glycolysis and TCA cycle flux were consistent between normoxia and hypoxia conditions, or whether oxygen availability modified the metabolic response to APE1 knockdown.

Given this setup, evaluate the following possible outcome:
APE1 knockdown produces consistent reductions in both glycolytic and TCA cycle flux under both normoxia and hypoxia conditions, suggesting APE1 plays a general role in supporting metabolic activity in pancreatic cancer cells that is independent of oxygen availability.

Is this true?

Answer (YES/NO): YES